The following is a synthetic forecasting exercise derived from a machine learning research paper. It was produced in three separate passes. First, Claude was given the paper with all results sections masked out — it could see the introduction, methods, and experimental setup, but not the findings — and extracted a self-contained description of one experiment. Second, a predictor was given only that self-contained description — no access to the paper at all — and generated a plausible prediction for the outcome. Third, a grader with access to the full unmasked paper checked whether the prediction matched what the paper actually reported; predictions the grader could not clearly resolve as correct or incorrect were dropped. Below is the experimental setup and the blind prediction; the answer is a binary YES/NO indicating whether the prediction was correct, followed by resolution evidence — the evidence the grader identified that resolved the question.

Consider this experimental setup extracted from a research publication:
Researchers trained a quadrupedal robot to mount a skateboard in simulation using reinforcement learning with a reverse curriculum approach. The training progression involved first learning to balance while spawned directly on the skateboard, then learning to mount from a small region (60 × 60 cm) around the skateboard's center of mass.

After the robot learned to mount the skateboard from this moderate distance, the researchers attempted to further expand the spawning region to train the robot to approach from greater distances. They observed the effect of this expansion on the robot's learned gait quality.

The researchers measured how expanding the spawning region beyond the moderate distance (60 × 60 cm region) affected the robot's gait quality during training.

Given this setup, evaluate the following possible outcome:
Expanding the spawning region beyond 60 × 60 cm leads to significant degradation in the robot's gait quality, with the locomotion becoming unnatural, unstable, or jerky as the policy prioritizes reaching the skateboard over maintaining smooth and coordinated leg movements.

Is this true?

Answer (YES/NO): YES